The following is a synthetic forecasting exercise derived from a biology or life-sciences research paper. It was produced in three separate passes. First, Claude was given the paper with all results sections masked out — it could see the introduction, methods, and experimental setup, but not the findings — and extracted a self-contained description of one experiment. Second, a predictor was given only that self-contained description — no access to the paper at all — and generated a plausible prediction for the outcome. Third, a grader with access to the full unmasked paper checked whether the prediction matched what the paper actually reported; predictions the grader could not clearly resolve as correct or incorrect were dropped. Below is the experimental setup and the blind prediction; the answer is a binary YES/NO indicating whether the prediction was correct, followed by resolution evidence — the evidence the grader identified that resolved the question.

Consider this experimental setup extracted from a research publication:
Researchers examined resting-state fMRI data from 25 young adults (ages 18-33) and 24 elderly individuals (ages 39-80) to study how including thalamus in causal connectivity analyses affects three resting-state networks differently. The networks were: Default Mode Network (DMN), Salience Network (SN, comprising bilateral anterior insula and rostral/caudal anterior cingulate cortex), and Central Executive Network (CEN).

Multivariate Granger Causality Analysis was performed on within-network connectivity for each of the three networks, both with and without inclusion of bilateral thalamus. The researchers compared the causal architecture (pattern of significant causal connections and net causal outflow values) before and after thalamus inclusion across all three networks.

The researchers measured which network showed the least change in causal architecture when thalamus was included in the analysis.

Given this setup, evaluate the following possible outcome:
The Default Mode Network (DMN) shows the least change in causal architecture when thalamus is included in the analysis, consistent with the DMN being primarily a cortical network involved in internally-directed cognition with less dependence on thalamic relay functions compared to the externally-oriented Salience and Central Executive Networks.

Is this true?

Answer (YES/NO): NO